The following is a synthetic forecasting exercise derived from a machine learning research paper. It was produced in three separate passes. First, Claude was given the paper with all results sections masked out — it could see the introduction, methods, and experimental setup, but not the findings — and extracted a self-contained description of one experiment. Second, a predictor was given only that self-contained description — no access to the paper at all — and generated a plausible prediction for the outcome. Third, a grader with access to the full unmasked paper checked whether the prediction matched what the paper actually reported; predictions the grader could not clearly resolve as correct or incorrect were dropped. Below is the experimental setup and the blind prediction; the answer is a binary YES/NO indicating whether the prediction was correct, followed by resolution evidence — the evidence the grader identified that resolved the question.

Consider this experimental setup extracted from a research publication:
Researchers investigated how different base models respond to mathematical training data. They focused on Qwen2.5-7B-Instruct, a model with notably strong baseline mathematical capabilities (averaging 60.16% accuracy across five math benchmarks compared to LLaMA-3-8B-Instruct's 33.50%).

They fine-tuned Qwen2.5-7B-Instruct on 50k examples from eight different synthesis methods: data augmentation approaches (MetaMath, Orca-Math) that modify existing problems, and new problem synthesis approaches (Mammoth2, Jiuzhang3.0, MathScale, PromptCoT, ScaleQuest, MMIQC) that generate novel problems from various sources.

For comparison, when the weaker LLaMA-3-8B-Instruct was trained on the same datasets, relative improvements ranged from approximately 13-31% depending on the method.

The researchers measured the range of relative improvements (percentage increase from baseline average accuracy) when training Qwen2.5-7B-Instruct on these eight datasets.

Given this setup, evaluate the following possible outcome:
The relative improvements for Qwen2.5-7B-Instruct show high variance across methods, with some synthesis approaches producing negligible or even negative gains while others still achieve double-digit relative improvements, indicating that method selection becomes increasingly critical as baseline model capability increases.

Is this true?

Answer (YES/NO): NO